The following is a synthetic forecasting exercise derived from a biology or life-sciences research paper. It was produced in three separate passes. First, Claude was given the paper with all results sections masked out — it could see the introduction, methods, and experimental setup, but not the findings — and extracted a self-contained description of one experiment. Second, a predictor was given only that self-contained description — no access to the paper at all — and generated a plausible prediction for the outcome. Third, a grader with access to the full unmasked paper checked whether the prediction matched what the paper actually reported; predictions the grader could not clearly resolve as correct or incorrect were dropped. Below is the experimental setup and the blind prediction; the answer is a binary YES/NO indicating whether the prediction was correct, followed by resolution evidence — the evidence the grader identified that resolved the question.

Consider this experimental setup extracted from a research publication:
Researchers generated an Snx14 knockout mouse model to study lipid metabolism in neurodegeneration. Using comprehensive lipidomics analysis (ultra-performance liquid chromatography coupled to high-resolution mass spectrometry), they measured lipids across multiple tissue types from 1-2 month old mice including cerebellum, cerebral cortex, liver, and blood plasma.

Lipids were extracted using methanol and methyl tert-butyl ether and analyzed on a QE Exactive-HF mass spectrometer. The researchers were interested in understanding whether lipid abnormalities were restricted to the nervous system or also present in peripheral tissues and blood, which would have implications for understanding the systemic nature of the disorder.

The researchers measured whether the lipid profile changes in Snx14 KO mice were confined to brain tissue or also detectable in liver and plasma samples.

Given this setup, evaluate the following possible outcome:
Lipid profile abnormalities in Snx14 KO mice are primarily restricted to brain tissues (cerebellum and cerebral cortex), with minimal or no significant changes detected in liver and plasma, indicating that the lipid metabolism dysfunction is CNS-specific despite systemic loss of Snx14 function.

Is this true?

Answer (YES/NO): NO